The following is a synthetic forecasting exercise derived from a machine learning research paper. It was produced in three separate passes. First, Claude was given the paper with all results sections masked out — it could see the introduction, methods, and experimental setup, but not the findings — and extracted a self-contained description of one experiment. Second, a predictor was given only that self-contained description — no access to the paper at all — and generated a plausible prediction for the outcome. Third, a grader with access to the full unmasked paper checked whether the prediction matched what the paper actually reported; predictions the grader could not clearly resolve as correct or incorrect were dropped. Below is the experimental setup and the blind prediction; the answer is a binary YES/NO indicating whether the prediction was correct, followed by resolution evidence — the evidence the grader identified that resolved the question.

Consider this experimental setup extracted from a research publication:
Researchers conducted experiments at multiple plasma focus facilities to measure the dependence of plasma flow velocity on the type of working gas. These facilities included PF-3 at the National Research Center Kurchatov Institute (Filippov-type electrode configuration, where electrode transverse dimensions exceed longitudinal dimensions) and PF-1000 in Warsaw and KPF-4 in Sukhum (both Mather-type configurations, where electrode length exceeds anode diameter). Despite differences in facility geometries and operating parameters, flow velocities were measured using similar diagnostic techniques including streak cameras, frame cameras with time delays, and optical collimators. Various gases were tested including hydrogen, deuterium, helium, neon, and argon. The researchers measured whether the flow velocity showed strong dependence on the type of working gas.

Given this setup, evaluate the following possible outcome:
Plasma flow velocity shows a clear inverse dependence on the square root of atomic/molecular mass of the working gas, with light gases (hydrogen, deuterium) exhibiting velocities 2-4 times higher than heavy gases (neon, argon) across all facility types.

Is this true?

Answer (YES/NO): NO